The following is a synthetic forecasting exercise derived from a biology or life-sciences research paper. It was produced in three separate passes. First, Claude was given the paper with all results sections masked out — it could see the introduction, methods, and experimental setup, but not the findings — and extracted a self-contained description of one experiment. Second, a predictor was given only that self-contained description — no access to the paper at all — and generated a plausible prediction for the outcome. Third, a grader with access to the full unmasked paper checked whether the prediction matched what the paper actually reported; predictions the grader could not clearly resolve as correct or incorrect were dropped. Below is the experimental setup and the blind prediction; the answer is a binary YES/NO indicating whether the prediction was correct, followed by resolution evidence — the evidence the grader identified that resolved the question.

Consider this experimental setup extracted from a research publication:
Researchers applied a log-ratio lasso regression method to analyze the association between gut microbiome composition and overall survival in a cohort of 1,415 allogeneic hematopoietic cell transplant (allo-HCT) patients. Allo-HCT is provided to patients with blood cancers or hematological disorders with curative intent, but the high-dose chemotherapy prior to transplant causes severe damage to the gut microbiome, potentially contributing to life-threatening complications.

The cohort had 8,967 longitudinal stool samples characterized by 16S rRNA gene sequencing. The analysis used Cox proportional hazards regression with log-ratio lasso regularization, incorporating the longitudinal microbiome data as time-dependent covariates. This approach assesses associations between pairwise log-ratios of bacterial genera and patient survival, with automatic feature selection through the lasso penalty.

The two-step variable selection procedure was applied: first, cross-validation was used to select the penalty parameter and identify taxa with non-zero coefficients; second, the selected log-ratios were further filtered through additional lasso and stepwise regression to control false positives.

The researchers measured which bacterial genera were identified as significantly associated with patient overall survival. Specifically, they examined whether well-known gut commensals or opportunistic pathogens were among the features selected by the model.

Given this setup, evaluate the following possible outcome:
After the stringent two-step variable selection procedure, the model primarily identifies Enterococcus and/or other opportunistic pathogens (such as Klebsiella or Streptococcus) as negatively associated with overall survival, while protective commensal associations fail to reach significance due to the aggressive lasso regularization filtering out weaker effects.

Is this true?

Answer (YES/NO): NO